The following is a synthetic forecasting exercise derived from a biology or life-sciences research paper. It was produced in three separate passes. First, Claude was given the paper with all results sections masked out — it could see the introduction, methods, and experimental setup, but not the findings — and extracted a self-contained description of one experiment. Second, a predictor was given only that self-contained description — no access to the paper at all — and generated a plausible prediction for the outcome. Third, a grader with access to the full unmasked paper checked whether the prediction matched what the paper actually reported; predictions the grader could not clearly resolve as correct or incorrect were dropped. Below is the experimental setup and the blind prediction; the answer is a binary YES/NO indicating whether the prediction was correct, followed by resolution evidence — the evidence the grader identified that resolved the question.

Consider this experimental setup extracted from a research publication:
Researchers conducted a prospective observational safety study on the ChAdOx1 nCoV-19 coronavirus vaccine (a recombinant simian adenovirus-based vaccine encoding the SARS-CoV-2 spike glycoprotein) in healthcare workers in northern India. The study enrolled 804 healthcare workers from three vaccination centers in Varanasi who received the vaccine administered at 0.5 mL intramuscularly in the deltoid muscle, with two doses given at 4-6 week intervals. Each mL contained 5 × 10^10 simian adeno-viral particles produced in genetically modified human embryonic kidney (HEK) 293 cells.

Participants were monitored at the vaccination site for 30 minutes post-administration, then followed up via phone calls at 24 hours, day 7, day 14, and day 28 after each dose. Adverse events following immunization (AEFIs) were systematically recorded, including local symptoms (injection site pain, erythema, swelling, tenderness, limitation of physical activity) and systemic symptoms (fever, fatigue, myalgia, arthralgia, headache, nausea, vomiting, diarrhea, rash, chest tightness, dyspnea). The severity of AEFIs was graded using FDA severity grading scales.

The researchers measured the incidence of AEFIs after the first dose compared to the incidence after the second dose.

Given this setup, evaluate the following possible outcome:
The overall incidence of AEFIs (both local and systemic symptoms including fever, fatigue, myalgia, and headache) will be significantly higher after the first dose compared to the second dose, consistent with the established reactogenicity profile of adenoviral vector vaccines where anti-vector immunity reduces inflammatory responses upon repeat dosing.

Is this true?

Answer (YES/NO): YES